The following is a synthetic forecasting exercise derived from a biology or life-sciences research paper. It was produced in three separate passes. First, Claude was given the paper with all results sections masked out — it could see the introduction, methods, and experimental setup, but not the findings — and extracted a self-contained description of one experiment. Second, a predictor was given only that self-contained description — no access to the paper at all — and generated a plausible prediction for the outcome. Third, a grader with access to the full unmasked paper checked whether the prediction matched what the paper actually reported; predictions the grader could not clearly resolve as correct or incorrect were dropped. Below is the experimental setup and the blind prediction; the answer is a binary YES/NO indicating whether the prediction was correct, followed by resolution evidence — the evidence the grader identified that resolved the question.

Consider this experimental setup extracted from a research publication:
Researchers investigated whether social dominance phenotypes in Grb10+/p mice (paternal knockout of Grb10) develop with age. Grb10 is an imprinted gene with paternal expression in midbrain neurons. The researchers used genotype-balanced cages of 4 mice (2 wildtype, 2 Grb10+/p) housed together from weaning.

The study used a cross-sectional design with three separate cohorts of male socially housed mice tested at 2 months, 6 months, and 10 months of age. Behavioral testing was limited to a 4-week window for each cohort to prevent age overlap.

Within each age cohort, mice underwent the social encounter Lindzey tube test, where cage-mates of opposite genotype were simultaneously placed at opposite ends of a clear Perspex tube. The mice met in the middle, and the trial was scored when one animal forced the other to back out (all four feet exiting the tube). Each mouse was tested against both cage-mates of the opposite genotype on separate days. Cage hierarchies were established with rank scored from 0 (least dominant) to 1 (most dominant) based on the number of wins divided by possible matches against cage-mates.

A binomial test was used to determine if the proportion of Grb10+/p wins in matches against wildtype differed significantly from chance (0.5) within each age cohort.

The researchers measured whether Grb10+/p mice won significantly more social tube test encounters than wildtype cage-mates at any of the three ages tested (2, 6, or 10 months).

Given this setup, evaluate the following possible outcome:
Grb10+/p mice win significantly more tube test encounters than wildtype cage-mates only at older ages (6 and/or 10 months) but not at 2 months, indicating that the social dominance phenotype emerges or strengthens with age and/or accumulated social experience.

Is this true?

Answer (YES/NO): NO